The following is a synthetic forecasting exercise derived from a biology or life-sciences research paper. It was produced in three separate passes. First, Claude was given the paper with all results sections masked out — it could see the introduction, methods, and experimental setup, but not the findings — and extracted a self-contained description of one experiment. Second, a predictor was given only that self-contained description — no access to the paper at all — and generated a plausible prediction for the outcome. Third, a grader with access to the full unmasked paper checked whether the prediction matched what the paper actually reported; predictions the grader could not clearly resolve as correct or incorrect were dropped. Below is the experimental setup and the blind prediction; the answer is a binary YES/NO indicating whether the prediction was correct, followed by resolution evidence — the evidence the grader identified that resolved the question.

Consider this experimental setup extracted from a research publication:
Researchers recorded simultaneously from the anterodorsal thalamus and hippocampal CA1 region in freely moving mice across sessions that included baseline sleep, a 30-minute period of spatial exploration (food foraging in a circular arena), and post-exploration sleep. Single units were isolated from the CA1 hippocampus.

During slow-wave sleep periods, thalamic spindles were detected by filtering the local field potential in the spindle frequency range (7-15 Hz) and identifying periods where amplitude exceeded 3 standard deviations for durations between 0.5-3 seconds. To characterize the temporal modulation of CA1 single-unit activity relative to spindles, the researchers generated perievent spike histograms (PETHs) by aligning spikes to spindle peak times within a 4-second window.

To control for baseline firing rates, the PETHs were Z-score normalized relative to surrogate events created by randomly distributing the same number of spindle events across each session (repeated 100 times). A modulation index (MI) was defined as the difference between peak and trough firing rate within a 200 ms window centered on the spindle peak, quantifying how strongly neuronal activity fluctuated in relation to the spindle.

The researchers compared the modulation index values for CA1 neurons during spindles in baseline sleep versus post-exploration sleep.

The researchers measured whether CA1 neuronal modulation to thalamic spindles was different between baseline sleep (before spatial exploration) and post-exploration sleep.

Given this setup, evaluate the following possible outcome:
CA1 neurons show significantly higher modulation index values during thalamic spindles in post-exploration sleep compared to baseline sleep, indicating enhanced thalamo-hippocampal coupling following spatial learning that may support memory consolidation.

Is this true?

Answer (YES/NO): YES